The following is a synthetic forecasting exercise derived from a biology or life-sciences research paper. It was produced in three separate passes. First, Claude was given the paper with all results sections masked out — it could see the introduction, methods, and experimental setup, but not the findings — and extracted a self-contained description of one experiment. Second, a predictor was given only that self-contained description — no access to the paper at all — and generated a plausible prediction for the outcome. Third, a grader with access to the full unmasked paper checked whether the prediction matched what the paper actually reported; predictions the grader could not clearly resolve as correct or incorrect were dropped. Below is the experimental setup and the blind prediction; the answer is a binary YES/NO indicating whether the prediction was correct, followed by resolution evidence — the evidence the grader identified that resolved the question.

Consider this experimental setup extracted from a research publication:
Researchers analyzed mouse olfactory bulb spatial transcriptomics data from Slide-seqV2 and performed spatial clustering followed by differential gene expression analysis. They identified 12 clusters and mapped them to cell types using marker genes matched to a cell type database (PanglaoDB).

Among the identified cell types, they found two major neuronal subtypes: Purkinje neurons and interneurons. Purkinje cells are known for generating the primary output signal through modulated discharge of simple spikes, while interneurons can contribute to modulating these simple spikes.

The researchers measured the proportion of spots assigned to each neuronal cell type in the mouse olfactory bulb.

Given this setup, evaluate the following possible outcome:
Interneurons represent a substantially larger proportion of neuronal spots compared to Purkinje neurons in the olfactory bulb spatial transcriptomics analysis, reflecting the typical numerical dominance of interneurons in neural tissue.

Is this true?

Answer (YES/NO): NO